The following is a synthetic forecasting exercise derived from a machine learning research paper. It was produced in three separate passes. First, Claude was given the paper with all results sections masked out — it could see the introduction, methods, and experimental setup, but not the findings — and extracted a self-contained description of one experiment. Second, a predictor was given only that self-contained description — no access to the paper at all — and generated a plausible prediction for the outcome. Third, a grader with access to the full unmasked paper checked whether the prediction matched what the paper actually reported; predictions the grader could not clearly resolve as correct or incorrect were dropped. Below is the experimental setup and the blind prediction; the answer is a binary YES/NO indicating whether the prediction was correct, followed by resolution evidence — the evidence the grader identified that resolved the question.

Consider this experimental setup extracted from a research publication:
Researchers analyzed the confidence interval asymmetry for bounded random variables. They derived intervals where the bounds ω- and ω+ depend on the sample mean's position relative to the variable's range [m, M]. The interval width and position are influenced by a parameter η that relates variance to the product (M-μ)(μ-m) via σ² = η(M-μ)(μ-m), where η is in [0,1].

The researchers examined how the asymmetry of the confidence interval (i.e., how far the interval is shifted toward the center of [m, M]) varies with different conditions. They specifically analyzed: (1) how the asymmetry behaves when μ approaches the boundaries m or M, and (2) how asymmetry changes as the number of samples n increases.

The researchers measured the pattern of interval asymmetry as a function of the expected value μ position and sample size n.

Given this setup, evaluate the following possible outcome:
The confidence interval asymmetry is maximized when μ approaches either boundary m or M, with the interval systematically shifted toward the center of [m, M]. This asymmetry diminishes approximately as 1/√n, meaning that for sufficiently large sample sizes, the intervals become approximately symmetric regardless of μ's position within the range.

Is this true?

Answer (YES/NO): NO